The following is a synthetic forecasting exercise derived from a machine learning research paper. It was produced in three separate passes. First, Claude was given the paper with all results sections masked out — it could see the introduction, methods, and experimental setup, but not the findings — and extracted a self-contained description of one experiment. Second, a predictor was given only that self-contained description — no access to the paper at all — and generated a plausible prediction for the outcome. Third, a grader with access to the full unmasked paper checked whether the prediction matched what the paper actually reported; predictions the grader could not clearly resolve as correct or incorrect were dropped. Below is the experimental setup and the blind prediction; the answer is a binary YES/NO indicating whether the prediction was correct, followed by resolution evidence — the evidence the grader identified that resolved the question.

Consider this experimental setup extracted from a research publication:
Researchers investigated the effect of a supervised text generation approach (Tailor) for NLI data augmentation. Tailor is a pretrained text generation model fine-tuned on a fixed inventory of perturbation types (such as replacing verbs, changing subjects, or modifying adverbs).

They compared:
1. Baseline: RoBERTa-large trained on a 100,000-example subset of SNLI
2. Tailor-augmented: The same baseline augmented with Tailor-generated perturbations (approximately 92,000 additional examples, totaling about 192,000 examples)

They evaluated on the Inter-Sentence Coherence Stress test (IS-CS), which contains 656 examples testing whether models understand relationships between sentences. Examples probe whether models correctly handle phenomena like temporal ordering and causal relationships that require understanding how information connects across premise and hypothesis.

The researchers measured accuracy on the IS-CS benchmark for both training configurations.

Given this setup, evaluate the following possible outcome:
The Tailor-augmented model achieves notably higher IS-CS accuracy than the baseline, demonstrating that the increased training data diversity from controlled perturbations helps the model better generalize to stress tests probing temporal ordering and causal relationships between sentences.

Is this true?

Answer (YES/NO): NO